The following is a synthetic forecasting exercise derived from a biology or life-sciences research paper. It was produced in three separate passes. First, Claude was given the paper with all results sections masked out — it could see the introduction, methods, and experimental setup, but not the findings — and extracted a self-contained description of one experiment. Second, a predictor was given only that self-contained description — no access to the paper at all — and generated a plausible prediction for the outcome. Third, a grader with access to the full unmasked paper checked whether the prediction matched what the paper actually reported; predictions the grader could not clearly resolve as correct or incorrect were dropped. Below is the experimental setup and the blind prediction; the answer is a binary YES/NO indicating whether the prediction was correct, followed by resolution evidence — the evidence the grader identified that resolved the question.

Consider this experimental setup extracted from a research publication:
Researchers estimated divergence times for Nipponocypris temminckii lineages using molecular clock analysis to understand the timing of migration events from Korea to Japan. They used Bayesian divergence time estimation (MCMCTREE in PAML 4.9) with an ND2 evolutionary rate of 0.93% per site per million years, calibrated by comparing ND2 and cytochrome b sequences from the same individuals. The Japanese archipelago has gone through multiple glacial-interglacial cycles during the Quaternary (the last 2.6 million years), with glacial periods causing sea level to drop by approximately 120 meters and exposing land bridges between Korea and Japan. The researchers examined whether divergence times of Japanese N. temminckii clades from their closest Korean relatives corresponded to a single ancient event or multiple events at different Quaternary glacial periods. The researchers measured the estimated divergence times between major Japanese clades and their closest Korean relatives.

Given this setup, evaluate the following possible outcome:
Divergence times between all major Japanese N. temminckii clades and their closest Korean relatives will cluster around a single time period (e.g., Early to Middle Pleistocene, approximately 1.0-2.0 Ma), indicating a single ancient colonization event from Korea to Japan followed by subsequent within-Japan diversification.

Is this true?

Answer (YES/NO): NO